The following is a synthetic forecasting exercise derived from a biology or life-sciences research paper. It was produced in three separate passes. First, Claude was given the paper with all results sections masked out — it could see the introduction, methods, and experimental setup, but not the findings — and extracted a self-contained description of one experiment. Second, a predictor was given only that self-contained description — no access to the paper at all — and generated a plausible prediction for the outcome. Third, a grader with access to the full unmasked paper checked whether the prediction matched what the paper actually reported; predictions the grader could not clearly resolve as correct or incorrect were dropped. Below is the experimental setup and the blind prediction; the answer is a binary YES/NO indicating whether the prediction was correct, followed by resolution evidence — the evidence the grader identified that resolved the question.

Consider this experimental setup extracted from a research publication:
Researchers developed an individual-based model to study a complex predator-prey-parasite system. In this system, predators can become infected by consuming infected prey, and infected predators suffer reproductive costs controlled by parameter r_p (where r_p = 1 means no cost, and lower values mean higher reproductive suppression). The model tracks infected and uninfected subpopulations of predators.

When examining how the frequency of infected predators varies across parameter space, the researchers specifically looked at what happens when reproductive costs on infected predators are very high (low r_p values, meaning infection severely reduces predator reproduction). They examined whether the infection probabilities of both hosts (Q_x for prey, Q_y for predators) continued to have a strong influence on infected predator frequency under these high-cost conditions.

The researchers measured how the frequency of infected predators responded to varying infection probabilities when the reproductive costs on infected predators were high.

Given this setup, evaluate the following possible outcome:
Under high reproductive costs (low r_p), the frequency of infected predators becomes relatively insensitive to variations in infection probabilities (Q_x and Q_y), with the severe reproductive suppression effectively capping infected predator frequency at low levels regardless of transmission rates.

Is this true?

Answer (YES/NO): NO